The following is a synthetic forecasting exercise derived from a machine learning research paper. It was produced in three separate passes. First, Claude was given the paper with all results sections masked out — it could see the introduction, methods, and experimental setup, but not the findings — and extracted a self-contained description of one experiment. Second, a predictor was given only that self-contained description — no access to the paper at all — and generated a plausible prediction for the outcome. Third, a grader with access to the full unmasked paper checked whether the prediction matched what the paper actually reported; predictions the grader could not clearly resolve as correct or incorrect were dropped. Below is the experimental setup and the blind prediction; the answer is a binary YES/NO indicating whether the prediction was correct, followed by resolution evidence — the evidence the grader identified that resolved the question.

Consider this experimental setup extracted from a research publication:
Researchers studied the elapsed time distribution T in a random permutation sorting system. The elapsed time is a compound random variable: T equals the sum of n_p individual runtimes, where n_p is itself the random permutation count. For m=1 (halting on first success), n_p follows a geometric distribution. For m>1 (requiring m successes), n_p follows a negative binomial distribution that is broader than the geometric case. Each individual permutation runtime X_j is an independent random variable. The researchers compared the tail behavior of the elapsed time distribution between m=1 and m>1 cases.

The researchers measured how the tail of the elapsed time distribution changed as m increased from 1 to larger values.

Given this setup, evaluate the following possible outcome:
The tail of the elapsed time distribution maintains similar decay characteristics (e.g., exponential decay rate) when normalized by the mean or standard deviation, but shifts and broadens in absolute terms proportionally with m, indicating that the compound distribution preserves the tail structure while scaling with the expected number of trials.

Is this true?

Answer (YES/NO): NO